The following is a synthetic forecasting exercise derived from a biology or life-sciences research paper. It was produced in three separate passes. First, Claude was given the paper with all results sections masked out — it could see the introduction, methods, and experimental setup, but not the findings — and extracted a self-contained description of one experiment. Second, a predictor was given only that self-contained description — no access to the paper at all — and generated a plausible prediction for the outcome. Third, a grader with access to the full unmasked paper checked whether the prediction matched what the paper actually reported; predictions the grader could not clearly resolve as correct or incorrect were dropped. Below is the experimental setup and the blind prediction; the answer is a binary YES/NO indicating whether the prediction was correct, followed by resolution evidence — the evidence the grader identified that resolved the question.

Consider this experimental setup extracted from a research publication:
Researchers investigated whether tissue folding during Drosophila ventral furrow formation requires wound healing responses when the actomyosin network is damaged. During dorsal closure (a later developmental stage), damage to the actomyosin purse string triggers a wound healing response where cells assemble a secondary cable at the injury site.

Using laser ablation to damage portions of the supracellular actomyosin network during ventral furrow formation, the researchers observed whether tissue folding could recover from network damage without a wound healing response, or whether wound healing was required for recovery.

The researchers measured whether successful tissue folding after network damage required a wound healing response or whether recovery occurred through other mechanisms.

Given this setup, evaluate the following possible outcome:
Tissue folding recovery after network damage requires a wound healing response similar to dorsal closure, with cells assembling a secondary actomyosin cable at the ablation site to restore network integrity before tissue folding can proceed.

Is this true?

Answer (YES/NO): NO